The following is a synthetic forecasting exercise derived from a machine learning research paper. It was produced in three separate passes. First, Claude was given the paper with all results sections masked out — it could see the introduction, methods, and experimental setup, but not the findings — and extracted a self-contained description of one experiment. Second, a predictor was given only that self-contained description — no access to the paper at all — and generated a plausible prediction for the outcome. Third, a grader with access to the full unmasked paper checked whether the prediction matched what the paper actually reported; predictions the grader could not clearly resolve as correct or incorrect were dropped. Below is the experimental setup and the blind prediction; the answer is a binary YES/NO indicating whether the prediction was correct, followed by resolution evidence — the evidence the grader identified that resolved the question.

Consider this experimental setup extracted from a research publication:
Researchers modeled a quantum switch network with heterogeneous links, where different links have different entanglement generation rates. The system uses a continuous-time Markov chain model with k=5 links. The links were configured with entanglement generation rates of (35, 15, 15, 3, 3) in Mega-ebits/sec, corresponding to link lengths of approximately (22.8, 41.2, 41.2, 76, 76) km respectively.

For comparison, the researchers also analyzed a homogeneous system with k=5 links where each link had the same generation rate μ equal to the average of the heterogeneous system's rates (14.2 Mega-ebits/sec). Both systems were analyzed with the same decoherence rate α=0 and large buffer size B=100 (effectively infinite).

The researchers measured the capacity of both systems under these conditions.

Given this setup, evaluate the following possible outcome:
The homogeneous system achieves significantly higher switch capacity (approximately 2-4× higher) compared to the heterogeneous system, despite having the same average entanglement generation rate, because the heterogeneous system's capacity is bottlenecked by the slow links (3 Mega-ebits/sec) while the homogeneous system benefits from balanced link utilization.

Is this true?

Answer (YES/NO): NO